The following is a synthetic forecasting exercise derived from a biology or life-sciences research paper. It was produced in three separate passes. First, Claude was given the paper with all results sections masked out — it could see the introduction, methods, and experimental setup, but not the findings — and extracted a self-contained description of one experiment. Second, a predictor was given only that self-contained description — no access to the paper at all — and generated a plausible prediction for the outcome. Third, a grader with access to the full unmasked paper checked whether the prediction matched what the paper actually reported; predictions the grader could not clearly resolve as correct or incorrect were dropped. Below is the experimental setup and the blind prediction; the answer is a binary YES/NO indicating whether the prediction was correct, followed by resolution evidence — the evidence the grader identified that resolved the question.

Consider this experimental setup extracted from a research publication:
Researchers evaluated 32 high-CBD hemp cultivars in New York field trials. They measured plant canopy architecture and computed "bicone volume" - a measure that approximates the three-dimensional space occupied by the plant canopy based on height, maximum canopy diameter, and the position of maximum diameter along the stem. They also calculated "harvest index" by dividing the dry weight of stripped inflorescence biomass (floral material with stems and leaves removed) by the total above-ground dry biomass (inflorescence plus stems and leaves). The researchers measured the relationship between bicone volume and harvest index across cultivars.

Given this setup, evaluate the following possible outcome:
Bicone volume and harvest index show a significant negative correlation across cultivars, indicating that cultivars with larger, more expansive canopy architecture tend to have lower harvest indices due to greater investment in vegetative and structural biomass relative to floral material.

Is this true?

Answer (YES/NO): YES